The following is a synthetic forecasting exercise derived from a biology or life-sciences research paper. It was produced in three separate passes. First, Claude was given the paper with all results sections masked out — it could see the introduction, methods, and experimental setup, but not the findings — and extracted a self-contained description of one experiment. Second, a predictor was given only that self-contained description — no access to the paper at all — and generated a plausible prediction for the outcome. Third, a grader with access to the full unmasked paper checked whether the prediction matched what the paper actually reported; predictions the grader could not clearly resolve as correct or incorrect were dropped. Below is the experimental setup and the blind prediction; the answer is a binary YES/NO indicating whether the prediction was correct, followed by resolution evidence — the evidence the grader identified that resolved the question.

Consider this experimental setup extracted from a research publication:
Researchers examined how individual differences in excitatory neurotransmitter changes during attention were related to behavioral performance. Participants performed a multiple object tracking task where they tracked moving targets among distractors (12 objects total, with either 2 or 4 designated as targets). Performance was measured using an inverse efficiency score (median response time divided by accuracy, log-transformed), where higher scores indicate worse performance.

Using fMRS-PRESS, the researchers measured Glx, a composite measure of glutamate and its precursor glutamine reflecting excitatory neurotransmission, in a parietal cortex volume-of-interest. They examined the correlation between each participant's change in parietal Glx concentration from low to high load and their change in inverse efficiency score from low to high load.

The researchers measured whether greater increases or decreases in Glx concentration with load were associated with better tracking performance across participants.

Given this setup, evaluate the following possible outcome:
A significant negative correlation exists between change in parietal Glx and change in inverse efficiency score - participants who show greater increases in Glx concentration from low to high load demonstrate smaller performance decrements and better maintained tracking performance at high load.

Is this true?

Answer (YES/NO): NO